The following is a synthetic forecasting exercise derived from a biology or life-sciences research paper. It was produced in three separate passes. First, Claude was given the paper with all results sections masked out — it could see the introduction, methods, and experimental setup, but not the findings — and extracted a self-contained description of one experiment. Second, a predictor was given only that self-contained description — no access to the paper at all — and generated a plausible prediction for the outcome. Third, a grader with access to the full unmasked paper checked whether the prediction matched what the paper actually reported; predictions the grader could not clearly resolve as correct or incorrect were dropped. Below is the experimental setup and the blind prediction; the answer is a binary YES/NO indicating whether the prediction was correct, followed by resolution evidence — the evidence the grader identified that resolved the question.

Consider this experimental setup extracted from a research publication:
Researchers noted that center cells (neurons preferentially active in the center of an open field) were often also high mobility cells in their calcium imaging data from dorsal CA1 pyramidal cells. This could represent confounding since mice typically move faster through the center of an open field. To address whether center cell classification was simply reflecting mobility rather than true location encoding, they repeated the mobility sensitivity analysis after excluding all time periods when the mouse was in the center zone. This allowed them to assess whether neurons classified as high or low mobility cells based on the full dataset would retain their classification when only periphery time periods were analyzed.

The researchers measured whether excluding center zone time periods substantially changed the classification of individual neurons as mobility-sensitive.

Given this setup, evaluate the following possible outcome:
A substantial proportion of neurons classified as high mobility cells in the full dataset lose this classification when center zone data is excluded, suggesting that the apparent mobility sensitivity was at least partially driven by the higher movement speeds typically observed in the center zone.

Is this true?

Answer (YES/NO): NO